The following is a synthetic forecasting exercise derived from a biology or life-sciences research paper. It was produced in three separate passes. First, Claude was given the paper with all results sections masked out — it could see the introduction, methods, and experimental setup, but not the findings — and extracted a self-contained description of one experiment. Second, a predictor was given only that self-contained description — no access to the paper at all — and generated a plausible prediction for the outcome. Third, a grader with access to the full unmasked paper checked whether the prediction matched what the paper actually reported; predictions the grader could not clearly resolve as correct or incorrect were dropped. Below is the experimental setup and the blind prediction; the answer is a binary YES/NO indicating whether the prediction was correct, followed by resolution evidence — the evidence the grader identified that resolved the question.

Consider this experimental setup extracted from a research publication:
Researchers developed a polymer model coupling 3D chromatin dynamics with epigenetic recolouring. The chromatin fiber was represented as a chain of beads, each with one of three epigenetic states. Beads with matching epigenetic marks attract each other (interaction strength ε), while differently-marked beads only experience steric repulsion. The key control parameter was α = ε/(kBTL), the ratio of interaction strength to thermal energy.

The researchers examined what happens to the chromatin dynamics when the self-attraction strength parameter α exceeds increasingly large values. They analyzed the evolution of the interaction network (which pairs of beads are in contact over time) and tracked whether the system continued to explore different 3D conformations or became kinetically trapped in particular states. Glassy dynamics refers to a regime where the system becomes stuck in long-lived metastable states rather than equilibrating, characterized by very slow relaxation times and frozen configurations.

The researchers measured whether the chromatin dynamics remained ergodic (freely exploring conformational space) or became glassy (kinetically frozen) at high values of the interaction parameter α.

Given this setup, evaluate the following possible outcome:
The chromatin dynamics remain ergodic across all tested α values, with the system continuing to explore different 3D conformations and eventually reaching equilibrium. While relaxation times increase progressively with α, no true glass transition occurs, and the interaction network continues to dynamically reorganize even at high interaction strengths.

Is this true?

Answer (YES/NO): NO